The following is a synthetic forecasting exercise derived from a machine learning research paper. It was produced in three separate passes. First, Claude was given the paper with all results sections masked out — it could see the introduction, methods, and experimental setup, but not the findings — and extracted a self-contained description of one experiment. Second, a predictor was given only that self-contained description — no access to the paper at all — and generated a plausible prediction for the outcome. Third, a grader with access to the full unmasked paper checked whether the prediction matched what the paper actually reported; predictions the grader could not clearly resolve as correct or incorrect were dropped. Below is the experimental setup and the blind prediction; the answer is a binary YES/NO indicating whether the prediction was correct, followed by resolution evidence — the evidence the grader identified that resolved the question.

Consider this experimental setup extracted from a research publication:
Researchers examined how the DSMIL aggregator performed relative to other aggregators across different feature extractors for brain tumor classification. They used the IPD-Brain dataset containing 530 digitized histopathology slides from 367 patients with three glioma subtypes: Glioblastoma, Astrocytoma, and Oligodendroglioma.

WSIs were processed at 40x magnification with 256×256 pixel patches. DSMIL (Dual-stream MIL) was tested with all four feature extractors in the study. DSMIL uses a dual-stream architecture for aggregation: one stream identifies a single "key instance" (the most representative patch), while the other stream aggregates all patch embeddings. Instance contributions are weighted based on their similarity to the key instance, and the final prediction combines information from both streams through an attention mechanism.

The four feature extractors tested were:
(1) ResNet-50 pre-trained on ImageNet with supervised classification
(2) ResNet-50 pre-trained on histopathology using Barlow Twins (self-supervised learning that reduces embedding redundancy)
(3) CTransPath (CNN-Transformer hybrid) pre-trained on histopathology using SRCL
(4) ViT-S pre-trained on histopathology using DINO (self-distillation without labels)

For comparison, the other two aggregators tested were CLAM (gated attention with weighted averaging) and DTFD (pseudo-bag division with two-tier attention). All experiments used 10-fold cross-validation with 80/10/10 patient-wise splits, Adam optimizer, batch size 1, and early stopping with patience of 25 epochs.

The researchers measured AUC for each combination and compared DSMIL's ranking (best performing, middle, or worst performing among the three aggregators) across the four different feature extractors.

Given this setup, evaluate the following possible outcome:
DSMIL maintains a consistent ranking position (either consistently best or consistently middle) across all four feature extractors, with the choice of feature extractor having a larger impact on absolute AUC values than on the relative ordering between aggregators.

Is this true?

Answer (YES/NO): NO